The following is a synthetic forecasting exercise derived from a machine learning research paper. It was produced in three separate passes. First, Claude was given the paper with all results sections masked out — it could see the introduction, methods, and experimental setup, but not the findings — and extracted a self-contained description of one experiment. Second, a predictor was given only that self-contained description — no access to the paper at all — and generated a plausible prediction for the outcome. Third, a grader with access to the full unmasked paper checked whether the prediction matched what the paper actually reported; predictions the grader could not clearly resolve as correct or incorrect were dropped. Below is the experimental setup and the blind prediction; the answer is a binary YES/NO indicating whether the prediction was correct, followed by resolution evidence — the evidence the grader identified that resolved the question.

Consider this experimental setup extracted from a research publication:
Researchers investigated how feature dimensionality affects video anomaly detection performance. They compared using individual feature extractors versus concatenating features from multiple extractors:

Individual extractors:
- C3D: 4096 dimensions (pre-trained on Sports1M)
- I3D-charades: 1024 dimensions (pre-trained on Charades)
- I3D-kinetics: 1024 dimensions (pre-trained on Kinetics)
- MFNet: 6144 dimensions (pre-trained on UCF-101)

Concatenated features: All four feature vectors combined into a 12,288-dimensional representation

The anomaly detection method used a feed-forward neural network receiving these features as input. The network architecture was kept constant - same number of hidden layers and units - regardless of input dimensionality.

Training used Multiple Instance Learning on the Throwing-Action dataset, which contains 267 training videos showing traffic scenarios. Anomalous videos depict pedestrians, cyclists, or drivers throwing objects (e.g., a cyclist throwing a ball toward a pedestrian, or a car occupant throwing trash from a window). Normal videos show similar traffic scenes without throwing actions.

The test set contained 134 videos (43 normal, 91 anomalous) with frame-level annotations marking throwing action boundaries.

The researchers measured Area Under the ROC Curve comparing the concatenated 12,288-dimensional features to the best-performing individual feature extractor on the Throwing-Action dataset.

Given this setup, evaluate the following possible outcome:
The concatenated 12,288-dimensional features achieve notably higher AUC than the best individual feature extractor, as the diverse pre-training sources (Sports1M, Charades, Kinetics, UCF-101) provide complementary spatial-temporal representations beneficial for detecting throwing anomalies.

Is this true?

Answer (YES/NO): NO